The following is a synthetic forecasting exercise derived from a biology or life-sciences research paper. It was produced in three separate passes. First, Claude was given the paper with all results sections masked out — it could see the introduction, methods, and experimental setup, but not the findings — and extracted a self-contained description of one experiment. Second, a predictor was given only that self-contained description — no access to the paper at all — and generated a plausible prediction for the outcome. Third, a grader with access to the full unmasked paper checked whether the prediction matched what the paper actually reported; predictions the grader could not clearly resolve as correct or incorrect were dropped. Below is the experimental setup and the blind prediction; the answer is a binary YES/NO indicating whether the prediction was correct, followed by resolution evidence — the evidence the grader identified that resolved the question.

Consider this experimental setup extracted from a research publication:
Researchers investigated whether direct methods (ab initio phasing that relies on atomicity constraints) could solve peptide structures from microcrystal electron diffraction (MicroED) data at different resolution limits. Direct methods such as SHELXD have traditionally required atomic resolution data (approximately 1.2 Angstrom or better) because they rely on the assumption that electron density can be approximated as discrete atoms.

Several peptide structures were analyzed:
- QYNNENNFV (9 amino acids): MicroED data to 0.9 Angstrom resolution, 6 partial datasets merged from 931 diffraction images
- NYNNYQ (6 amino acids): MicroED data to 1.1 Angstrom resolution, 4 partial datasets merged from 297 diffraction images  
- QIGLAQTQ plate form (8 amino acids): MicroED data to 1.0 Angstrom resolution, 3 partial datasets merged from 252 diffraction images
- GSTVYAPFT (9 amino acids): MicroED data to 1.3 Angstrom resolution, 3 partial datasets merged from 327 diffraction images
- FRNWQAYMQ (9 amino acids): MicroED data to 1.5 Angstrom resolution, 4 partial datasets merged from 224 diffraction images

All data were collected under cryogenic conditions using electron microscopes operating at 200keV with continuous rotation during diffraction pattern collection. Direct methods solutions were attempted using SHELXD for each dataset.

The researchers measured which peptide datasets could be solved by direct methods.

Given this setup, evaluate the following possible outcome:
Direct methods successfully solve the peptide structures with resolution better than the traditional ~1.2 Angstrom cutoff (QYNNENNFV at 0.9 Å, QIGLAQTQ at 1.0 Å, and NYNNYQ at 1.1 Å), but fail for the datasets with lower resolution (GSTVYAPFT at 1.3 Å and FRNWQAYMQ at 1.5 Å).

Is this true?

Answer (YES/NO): YES